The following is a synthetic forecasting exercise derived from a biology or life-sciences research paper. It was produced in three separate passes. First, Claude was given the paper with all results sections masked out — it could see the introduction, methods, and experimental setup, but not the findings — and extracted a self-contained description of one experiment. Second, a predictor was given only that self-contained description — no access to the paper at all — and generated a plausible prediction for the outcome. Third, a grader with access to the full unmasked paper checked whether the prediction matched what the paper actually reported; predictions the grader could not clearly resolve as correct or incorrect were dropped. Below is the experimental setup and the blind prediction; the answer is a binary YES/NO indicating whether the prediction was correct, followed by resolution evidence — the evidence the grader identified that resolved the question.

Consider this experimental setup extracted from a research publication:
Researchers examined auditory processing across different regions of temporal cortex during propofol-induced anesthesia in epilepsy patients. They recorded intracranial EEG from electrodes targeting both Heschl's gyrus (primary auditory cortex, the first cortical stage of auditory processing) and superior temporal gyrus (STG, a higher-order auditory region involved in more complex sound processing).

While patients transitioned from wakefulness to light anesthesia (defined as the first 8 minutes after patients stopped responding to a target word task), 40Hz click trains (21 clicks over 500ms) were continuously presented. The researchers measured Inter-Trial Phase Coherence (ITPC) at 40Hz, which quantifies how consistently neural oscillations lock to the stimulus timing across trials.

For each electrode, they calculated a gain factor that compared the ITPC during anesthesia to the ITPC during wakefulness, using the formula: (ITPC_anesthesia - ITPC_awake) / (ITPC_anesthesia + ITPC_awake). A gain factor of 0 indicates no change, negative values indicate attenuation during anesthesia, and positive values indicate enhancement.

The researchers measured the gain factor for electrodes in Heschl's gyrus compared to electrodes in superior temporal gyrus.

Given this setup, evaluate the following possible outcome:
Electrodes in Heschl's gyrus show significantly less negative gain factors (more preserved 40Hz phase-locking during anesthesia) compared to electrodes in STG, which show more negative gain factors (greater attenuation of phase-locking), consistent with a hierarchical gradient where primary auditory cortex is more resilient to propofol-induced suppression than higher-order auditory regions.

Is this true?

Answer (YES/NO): YES